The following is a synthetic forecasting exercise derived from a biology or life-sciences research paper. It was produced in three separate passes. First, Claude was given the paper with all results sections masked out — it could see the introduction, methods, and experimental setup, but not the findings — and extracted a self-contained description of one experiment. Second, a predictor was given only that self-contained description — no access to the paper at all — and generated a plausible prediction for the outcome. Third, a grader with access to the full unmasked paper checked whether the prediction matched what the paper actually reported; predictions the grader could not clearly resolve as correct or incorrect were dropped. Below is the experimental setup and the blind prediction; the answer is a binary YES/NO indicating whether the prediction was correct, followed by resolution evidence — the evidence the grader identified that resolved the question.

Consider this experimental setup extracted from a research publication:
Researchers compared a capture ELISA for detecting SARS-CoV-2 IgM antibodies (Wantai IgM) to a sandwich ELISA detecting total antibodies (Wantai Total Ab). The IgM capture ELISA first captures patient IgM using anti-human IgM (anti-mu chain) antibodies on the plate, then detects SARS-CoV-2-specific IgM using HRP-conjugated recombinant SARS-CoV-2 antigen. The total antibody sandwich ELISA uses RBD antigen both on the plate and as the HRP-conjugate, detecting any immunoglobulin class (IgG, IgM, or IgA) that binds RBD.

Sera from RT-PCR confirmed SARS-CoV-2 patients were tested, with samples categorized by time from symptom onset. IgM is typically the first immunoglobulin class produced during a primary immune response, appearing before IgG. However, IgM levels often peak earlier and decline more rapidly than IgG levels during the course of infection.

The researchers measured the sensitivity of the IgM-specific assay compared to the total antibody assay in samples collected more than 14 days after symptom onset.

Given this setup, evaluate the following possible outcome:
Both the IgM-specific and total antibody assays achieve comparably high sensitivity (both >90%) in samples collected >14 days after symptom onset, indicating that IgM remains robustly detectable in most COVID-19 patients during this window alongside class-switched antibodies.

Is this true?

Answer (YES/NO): NO